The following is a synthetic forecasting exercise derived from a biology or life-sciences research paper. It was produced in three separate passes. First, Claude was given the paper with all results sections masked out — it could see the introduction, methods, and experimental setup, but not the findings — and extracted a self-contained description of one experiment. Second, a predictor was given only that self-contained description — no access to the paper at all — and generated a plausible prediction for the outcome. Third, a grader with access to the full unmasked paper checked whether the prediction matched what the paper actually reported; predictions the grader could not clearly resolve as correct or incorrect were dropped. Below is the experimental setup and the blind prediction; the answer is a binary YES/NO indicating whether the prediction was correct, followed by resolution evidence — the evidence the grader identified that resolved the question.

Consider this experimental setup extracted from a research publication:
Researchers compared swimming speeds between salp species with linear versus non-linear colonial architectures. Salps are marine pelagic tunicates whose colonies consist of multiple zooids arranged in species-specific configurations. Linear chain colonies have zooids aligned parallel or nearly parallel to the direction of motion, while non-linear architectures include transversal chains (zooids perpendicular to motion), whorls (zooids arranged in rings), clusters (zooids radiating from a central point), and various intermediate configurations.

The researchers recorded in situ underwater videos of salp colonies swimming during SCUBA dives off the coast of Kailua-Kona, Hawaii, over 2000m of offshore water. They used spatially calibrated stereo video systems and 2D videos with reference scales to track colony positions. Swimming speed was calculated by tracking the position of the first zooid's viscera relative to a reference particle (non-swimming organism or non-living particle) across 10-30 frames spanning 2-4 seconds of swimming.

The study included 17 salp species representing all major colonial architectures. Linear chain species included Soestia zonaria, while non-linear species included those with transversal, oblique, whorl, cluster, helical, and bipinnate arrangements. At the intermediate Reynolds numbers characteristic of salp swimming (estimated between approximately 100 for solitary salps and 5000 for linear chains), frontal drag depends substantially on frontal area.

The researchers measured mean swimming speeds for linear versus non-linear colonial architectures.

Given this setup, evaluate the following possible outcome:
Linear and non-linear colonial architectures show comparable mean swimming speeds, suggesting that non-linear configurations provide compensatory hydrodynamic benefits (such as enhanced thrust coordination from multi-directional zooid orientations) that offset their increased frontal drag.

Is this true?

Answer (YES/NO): NO